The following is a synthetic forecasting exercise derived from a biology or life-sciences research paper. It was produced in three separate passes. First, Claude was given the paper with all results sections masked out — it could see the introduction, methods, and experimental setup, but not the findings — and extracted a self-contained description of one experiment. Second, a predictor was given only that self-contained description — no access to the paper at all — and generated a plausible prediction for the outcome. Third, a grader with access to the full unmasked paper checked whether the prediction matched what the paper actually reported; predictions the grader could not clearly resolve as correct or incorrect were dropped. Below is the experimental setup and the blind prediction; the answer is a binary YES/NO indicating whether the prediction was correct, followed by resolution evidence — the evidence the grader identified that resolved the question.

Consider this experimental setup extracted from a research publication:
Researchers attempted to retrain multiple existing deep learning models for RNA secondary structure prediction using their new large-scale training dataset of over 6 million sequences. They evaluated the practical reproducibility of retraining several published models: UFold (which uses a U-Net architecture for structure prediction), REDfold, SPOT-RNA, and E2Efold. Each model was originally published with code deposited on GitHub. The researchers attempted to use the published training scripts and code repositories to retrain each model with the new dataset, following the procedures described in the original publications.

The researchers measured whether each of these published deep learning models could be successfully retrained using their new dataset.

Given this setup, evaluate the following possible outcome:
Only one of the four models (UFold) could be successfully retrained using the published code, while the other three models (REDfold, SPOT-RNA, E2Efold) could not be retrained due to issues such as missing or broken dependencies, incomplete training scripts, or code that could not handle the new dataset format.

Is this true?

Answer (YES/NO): NO